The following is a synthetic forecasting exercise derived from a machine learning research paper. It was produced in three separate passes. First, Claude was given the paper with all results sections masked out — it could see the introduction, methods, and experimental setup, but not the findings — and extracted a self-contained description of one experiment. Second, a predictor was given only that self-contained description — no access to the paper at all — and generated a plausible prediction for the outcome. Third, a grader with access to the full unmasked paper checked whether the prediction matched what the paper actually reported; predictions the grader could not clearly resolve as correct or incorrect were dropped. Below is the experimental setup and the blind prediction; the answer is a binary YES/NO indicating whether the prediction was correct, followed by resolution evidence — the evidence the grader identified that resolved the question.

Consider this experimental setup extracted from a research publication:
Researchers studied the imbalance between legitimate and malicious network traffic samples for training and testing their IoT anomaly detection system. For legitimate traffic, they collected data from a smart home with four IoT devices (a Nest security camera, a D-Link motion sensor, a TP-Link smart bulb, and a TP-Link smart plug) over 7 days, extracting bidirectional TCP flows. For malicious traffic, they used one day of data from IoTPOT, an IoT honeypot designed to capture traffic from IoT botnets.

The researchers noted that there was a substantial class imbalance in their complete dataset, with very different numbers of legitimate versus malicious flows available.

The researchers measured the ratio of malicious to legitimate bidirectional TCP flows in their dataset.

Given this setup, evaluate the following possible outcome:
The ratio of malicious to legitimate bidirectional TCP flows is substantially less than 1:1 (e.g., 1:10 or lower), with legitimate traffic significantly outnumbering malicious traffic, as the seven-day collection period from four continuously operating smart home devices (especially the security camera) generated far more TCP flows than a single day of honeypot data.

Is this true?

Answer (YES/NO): NO